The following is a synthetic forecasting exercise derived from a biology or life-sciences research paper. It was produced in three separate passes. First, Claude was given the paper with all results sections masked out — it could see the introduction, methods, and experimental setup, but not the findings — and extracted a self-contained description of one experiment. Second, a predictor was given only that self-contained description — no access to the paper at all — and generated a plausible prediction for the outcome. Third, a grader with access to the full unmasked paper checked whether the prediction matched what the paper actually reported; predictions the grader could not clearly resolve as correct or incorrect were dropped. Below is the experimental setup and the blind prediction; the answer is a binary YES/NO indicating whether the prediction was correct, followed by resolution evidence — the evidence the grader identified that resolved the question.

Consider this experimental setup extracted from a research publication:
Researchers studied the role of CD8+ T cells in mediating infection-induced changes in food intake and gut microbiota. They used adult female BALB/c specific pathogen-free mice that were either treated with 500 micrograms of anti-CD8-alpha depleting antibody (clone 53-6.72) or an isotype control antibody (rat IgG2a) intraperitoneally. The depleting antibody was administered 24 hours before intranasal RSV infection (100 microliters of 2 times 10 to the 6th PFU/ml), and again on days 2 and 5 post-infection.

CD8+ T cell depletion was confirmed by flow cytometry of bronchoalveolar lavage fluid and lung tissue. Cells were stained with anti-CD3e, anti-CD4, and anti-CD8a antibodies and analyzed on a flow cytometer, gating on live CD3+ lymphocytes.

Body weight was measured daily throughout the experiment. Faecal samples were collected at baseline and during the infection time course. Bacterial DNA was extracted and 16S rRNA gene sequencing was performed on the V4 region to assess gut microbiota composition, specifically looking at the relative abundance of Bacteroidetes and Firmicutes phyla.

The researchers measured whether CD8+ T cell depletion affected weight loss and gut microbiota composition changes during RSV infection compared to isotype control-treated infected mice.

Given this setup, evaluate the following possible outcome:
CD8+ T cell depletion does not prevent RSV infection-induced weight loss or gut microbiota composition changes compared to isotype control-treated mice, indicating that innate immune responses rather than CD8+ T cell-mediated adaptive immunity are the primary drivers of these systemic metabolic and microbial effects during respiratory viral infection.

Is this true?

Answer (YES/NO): NO